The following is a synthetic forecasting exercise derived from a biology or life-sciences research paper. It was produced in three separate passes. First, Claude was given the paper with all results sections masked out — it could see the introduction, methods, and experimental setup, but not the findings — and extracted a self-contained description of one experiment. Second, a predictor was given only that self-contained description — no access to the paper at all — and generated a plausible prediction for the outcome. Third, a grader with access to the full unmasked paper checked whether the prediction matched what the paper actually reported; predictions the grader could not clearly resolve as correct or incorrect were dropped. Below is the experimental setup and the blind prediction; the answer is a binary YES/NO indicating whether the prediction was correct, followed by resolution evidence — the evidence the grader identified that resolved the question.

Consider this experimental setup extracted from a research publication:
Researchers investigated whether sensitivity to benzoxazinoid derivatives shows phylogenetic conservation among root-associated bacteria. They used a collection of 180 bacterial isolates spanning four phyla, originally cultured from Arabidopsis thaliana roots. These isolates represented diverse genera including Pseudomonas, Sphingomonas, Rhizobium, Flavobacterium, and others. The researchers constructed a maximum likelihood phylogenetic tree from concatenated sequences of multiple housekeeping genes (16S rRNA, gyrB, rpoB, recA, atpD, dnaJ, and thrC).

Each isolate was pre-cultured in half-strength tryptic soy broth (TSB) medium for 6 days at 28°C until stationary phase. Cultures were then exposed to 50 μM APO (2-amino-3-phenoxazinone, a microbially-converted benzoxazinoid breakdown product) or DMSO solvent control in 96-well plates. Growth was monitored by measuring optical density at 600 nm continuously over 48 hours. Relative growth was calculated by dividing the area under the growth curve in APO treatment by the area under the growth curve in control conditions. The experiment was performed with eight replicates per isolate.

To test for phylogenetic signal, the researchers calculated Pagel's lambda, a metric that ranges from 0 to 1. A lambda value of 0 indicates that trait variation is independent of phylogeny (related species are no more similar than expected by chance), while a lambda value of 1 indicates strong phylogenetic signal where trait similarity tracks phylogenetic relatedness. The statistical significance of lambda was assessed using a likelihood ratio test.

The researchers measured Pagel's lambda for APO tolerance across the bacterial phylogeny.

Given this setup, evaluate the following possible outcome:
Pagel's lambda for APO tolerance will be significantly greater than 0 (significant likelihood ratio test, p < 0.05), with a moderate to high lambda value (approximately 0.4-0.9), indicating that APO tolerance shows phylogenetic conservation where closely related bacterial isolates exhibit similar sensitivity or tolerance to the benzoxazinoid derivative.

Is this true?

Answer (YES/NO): YES